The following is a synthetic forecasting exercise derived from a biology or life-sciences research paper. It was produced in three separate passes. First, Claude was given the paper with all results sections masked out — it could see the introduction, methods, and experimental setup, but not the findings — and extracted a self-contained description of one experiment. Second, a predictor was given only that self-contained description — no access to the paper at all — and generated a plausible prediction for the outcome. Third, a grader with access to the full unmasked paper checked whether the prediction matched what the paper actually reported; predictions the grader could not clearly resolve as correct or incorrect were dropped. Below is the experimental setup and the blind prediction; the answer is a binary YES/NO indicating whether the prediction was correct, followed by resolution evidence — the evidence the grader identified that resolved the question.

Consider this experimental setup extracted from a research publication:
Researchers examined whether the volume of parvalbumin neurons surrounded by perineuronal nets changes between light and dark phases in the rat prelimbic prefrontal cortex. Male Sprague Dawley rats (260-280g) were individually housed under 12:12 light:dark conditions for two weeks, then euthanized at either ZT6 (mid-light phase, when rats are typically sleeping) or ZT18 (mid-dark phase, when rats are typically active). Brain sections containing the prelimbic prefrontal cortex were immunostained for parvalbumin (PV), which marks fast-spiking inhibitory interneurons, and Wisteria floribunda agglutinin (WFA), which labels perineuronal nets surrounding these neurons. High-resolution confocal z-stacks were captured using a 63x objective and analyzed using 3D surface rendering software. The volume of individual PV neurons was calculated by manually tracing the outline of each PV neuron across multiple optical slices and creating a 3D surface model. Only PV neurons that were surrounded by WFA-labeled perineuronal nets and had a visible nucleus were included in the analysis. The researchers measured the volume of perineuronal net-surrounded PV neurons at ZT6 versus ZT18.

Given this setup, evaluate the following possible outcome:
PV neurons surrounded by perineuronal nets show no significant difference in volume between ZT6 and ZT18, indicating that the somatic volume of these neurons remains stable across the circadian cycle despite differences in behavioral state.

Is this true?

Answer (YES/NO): NO